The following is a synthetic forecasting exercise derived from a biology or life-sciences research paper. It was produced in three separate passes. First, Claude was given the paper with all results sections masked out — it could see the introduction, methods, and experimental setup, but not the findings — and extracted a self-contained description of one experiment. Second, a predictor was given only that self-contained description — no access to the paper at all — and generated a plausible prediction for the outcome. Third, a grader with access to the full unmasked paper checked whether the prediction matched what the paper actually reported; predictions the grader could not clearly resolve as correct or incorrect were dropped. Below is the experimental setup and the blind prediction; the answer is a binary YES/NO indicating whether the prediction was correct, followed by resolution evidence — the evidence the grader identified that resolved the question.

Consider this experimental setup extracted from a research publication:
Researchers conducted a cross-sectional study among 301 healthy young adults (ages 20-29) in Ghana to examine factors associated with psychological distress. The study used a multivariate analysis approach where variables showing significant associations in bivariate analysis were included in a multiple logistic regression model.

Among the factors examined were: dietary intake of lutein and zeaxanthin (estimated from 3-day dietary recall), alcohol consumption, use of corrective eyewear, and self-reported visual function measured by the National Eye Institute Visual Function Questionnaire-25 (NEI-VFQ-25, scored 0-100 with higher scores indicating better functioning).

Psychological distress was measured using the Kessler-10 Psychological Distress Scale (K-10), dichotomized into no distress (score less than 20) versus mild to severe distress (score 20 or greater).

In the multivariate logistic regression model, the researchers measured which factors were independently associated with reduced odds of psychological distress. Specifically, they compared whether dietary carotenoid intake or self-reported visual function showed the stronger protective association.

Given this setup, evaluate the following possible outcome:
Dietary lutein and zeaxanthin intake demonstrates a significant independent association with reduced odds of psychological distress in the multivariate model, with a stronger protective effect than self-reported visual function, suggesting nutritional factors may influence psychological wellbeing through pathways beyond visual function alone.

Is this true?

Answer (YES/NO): NO